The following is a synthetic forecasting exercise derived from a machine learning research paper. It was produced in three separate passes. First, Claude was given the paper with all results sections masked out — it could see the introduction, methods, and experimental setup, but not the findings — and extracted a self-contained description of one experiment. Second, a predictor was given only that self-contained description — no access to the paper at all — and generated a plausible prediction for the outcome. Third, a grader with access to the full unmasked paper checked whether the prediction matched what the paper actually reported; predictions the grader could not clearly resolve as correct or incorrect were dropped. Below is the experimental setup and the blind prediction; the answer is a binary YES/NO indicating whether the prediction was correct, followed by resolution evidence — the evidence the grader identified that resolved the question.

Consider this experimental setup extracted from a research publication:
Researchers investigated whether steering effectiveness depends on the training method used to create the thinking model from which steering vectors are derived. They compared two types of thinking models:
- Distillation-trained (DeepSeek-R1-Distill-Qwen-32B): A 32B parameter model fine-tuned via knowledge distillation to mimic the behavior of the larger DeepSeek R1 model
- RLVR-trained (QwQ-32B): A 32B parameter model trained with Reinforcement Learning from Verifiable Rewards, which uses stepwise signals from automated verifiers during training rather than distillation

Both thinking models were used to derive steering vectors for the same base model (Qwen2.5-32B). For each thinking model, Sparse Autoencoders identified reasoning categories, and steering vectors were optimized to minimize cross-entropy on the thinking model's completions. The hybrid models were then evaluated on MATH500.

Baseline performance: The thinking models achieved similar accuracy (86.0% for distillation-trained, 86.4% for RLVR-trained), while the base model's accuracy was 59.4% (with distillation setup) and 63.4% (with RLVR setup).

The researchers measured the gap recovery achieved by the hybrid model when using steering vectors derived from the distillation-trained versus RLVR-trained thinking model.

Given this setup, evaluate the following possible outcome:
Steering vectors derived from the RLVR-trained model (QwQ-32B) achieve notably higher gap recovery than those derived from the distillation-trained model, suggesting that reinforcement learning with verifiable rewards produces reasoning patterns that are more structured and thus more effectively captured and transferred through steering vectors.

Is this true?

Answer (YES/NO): NO